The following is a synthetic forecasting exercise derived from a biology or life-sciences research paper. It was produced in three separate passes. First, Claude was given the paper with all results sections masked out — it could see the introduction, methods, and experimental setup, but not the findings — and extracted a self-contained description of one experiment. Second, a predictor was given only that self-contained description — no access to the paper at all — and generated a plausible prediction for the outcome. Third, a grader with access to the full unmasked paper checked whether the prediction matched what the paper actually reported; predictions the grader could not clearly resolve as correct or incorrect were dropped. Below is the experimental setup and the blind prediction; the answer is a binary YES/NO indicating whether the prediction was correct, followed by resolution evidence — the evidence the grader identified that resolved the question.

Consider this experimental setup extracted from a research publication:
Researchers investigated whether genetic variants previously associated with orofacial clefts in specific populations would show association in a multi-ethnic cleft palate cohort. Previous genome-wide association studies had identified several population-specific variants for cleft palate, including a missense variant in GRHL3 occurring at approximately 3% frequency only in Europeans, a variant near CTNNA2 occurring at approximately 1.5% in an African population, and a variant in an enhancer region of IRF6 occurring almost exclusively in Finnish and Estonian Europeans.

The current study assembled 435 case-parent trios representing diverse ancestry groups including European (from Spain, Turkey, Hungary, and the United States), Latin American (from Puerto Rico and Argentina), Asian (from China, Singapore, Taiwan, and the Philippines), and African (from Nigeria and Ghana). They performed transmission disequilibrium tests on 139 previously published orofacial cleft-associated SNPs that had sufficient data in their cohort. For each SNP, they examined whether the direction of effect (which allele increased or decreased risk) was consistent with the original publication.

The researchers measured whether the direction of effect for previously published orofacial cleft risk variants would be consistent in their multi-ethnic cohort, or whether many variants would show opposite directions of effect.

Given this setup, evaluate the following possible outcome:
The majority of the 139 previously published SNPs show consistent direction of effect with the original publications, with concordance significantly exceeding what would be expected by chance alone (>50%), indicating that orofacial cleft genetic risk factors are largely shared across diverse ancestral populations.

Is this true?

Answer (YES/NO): NO